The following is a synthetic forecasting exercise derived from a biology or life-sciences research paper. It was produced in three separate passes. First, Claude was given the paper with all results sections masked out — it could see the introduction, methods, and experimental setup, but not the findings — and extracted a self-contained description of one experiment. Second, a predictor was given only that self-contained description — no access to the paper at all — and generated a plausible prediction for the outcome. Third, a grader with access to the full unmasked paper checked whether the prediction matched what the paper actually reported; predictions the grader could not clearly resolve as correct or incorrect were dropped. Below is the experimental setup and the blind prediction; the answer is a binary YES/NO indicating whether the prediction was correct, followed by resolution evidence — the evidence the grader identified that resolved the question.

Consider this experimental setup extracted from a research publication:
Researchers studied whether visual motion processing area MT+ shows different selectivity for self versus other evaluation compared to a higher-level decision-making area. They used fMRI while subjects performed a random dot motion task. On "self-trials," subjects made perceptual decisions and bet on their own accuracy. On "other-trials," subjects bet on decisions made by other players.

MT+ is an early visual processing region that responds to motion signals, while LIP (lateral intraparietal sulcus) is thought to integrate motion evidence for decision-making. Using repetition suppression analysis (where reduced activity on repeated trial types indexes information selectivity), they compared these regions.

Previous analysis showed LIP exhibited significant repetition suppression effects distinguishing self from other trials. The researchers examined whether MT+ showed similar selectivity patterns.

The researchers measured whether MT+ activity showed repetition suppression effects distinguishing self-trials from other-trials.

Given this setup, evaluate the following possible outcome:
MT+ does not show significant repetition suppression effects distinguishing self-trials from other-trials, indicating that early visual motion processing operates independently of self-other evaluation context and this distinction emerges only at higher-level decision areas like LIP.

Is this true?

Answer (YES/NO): YES